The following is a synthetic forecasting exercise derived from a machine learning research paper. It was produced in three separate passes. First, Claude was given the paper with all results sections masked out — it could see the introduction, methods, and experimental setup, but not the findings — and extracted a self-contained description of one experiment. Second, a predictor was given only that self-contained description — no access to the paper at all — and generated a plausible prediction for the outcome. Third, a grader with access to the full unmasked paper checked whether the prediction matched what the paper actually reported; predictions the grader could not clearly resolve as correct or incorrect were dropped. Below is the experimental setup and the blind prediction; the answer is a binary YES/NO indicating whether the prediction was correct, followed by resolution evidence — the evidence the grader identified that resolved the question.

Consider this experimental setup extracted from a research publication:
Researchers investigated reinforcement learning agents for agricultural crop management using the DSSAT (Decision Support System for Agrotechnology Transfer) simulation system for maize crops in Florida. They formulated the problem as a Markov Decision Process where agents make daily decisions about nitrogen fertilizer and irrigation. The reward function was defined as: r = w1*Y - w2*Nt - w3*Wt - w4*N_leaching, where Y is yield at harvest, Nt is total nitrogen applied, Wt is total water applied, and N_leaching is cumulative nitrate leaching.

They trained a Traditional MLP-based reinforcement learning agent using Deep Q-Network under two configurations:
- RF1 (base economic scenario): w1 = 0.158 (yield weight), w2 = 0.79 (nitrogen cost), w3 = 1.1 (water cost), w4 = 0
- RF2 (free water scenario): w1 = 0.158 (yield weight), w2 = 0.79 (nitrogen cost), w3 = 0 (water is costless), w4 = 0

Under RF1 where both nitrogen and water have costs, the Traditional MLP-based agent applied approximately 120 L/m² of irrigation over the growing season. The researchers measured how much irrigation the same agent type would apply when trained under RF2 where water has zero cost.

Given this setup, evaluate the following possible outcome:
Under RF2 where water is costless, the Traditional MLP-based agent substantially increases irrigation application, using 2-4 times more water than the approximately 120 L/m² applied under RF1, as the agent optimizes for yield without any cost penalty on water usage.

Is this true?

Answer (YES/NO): NO